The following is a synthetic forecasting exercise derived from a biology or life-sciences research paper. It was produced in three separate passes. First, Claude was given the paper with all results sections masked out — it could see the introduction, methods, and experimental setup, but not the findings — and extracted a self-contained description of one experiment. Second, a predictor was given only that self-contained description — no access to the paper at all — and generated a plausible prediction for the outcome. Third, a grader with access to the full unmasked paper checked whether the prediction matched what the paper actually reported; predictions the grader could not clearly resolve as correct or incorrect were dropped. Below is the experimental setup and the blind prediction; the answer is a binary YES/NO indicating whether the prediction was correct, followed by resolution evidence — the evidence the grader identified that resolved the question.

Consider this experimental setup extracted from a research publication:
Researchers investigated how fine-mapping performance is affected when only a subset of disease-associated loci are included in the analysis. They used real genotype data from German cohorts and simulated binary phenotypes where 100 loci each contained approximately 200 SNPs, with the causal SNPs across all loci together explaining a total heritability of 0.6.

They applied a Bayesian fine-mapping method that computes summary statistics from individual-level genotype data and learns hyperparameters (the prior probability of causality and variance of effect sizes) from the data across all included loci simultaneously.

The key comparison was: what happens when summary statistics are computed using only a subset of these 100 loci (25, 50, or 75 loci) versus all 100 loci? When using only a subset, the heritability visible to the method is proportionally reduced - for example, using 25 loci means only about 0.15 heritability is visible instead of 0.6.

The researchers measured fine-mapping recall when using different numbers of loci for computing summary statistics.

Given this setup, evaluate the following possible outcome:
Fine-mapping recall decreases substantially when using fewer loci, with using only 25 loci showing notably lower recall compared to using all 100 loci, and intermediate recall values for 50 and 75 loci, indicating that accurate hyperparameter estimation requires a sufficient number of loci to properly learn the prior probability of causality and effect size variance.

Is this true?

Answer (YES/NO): NO